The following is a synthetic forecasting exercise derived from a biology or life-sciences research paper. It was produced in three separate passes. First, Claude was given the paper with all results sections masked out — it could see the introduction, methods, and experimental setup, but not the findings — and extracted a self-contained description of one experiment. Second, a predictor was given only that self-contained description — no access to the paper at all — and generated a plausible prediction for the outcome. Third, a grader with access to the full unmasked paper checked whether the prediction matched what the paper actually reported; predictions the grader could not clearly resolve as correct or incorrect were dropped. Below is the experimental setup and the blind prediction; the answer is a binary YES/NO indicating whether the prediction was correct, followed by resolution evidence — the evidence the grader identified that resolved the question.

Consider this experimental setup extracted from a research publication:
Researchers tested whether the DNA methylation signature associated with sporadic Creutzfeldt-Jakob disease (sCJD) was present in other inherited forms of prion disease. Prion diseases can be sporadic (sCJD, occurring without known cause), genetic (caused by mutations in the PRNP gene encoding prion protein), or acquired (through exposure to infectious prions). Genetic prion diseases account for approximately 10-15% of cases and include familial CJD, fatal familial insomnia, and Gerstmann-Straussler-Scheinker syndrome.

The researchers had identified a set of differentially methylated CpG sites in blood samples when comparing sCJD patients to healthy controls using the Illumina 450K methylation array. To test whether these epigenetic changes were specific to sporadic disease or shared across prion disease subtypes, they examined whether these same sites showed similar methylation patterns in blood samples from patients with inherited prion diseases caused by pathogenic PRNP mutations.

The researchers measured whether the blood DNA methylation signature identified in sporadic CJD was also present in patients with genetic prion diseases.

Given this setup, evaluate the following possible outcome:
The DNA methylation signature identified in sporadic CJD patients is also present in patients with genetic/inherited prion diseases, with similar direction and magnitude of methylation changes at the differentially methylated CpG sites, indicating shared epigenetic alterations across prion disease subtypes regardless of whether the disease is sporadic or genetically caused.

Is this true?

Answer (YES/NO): NO